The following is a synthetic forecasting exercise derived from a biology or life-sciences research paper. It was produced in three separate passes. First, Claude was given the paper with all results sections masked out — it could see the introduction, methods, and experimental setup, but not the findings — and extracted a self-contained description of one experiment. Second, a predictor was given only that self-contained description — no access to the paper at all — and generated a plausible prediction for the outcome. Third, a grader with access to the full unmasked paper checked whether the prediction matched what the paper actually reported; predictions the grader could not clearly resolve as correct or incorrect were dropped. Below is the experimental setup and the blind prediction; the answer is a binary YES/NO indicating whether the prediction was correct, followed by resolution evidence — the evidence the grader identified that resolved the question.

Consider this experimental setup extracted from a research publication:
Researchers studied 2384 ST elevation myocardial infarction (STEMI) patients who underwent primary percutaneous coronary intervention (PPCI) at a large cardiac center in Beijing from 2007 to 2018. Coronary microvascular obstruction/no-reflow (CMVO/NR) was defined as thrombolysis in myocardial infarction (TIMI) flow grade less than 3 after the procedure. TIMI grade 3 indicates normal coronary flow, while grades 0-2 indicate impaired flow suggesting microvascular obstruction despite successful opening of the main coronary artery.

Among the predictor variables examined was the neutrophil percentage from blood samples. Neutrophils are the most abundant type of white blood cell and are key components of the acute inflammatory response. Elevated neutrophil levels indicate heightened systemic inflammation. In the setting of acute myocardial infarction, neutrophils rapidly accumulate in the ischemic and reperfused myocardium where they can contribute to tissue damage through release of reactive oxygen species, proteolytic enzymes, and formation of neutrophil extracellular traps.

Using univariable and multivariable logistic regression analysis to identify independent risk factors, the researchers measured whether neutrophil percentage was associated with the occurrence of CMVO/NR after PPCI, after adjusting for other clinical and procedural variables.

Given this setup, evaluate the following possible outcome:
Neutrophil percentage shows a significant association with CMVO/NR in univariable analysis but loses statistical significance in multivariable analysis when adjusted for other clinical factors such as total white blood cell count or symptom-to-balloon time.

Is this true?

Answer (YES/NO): NO